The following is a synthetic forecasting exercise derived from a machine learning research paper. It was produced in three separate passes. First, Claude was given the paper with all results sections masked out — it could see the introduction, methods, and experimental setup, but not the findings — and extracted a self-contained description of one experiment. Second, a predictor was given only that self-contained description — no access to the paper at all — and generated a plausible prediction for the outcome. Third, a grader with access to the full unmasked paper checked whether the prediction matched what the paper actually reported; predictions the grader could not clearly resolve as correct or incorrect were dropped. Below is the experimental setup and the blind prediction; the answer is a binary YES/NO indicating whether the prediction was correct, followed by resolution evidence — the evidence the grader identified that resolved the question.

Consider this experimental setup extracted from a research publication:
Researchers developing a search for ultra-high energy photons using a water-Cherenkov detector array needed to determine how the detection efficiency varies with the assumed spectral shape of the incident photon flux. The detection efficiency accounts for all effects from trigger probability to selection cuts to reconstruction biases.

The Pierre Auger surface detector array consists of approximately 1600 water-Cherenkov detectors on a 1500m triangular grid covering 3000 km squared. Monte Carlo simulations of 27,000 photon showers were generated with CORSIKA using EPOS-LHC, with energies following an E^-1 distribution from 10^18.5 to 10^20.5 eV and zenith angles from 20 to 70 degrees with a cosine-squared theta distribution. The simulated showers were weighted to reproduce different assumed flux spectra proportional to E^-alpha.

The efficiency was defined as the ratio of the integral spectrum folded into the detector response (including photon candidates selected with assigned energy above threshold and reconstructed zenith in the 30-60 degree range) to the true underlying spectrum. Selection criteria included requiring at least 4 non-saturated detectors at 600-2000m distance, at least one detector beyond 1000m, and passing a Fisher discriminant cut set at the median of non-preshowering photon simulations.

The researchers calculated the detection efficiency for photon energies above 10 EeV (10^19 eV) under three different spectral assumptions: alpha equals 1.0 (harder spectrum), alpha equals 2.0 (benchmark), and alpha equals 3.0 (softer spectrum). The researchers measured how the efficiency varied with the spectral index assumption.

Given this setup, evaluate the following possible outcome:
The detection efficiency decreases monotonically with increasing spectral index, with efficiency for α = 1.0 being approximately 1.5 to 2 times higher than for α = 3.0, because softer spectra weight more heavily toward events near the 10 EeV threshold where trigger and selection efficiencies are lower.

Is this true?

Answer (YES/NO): YES